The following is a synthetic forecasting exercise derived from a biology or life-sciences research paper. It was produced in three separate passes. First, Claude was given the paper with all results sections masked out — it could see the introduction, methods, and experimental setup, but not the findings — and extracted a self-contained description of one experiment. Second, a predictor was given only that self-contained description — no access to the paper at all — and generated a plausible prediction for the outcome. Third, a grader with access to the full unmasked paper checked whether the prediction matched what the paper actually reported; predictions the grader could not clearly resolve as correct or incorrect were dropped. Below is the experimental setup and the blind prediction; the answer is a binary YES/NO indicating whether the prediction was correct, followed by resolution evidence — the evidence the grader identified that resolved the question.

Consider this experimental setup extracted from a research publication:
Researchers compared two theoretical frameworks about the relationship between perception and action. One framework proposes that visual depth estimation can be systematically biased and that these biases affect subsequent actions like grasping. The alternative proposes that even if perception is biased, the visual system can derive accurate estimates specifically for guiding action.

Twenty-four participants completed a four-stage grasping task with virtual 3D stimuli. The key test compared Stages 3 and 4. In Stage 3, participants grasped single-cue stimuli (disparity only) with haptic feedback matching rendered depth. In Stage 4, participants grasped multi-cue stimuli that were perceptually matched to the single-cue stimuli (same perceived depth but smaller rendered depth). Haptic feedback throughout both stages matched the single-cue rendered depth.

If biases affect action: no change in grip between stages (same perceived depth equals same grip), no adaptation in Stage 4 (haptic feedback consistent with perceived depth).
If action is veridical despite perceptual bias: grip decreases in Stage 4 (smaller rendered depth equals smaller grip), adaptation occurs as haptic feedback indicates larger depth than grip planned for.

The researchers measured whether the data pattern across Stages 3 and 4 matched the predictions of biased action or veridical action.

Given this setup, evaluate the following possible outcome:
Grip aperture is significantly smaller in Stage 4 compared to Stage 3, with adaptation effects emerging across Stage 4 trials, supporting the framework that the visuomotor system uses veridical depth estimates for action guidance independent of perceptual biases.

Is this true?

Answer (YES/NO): NO